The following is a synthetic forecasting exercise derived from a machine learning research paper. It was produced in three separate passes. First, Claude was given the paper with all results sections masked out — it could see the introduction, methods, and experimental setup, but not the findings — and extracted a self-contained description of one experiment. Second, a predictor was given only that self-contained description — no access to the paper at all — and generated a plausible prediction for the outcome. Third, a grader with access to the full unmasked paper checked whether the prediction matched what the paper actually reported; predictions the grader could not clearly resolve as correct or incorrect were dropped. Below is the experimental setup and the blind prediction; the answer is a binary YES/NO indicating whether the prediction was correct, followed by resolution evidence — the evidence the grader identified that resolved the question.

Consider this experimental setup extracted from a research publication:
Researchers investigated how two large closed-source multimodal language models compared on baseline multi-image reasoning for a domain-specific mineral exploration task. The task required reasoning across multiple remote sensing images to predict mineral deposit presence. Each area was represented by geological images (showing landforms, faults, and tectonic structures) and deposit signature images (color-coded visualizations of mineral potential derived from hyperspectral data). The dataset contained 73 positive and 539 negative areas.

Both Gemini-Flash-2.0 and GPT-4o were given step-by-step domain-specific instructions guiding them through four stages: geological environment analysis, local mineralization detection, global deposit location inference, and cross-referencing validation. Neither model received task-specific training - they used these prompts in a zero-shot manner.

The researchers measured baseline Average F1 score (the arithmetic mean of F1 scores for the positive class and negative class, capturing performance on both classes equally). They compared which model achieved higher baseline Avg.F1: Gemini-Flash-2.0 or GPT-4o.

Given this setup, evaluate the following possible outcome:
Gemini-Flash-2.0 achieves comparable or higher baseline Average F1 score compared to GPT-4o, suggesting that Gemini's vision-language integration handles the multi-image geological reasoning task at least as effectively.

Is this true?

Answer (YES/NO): NO